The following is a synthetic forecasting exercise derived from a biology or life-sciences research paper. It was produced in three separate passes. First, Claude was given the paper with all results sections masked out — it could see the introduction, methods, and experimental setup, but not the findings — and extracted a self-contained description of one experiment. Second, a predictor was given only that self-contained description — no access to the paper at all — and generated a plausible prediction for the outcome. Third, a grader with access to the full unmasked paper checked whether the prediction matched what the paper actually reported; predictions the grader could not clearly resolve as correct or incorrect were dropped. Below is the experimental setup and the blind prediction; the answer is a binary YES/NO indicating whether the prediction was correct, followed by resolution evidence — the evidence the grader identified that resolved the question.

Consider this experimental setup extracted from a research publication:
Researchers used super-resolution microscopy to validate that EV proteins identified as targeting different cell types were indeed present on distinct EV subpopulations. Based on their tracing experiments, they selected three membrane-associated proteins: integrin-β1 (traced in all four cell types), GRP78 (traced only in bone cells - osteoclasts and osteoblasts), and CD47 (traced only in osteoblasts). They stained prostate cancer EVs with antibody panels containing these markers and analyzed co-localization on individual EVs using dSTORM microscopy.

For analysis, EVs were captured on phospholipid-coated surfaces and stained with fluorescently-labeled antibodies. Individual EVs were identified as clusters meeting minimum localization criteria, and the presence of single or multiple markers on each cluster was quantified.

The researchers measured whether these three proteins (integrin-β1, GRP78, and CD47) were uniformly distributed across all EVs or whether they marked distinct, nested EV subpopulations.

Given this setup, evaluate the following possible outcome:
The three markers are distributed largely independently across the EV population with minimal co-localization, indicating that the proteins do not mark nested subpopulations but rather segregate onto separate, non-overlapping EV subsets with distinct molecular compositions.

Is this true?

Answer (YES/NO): NO